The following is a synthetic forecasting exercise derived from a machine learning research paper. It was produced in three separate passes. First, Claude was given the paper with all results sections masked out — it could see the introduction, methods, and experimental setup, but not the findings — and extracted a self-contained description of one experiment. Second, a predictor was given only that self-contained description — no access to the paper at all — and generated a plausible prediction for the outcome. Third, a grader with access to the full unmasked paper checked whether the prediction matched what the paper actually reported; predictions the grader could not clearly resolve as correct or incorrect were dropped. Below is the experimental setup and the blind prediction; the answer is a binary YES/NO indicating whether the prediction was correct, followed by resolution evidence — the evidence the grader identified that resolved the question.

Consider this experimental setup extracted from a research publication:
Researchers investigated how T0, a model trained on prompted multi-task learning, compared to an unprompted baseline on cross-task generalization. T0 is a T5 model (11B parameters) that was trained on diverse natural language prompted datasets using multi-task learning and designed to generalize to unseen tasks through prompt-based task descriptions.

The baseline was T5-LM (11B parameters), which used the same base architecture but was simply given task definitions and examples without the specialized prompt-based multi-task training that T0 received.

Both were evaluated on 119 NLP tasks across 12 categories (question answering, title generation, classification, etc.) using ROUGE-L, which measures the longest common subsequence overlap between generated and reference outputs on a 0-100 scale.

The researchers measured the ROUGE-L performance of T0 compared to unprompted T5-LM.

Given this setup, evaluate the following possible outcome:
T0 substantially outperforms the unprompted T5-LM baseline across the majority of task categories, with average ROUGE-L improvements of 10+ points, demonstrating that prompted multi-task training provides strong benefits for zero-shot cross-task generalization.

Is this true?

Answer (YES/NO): NO